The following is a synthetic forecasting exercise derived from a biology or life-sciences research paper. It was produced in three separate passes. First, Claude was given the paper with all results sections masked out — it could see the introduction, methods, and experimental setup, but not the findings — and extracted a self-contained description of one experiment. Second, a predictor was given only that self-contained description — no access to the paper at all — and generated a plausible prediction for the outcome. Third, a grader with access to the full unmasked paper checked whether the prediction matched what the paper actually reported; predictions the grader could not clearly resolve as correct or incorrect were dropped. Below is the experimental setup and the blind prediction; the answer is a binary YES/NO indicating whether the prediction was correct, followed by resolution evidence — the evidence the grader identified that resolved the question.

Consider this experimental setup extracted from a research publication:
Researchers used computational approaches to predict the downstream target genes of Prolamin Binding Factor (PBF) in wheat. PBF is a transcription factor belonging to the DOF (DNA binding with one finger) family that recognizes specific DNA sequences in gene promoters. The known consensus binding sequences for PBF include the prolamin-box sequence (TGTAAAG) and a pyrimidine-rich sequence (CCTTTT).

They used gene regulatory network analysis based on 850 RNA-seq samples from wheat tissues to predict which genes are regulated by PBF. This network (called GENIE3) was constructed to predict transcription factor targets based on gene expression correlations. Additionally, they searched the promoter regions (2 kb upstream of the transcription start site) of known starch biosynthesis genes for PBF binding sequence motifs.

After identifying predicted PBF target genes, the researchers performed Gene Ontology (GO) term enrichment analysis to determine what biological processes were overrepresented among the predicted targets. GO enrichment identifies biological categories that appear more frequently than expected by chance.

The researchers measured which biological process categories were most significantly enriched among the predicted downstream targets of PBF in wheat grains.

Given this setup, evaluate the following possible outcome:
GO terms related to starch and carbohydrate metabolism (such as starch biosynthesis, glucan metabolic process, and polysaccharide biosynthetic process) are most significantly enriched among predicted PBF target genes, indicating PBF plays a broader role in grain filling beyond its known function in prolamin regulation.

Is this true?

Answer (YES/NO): NO